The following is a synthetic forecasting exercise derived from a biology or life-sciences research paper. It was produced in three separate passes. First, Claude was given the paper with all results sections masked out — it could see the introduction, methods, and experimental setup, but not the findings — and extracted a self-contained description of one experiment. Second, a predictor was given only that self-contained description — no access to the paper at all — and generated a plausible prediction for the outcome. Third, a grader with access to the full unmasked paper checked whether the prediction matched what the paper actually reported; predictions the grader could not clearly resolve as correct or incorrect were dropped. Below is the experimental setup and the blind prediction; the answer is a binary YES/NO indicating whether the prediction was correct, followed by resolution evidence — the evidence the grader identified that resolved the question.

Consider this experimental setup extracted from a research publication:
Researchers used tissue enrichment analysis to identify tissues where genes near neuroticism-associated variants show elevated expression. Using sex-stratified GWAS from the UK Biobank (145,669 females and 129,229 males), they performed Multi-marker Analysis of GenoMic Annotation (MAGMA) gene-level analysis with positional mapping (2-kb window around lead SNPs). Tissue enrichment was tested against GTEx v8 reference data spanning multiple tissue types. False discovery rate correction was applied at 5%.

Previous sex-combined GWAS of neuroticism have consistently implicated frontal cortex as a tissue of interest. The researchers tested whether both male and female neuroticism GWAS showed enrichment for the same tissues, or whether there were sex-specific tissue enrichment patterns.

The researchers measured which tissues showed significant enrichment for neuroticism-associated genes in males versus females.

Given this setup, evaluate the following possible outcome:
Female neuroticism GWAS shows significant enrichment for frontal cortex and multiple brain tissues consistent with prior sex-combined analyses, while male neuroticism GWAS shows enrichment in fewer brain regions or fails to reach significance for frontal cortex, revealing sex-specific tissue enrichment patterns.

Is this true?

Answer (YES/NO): NO